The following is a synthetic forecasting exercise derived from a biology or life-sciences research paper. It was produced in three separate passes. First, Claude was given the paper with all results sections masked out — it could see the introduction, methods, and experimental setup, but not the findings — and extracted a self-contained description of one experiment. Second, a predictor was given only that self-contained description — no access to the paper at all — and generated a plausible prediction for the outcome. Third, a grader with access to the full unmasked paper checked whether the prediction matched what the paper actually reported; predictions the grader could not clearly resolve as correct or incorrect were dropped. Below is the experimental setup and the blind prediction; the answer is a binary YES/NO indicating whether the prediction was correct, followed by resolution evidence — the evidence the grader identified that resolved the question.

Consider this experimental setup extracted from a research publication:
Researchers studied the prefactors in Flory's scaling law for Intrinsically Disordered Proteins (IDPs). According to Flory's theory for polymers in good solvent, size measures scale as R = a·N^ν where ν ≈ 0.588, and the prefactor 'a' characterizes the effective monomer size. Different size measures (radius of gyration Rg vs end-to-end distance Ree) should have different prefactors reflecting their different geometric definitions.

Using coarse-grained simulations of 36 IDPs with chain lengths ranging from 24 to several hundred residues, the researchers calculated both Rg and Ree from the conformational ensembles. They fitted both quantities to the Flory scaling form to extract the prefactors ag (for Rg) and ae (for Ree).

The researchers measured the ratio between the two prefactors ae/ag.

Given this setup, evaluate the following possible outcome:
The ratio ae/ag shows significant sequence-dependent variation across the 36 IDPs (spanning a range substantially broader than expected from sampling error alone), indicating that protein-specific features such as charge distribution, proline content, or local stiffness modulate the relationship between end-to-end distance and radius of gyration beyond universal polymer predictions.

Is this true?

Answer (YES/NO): NO